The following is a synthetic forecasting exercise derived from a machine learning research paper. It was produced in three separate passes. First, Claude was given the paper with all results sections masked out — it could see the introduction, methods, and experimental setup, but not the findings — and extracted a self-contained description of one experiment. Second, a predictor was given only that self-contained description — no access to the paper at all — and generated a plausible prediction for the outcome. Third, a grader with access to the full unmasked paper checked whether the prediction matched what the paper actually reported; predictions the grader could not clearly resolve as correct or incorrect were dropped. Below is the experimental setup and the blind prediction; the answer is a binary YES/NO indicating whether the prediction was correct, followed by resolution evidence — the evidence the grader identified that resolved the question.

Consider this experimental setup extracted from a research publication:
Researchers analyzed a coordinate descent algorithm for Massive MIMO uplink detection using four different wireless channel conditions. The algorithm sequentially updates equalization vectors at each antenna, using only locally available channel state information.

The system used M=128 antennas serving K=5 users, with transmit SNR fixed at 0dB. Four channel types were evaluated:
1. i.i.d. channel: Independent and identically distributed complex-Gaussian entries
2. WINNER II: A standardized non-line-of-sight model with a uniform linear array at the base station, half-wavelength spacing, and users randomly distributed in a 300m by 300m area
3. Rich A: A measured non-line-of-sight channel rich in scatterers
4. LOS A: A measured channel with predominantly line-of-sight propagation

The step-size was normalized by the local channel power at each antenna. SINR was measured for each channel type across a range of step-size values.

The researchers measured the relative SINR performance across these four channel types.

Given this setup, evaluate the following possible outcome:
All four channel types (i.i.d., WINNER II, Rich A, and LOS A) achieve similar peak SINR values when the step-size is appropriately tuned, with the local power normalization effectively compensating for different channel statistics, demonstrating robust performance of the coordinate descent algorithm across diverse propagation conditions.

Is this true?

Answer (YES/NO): NO